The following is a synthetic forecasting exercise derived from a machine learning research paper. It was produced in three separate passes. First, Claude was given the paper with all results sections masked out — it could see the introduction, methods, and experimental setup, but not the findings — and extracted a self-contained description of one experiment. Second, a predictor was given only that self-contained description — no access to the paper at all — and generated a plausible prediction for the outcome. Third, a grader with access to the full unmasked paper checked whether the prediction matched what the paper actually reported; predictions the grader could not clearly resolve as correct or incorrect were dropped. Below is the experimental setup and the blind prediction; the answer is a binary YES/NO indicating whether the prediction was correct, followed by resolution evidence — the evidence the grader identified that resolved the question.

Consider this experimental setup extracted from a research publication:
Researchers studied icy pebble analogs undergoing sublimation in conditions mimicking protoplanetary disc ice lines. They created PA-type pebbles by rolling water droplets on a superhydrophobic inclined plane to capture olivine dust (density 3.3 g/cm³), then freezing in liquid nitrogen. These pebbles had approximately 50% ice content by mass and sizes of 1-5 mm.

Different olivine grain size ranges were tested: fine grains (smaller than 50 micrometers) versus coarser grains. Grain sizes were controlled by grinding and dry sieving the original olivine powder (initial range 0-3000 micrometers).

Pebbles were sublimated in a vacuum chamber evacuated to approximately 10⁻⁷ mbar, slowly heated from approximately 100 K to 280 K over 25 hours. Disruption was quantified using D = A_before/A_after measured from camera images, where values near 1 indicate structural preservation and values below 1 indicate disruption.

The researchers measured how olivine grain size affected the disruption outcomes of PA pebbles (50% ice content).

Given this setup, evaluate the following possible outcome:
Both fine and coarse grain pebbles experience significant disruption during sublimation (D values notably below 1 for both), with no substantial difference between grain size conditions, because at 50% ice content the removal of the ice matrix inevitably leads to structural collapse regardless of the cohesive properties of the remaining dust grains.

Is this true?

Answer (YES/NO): NO